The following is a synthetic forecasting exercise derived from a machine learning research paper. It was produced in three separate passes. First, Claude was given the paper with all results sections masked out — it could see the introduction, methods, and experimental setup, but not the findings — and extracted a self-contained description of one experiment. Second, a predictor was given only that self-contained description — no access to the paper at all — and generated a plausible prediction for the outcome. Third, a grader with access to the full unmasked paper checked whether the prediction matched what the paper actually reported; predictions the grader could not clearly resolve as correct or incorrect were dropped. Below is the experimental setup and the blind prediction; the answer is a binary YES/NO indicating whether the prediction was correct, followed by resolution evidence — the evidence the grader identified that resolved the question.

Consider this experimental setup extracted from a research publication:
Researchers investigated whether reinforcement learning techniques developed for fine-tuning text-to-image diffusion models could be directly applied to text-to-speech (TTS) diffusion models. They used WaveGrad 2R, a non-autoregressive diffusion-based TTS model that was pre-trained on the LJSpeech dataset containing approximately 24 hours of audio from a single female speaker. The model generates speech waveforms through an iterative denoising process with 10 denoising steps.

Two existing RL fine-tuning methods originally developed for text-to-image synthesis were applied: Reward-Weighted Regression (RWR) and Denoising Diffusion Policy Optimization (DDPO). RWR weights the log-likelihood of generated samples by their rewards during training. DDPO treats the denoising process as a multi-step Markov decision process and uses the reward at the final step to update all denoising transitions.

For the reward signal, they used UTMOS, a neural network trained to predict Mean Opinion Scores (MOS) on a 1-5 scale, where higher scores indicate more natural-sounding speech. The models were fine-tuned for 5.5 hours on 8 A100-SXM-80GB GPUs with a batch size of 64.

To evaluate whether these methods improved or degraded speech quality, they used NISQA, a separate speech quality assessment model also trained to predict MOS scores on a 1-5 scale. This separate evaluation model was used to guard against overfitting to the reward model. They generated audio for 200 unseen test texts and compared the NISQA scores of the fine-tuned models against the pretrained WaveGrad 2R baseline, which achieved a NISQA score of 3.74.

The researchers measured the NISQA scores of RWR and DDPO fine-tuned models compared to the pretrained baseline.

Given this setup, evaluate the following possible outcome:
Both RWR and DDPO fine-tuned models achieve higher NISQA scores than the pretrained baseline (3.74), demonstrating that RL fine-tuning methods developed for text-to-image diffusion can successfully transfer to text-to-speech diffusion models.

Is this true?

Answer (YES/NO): NO